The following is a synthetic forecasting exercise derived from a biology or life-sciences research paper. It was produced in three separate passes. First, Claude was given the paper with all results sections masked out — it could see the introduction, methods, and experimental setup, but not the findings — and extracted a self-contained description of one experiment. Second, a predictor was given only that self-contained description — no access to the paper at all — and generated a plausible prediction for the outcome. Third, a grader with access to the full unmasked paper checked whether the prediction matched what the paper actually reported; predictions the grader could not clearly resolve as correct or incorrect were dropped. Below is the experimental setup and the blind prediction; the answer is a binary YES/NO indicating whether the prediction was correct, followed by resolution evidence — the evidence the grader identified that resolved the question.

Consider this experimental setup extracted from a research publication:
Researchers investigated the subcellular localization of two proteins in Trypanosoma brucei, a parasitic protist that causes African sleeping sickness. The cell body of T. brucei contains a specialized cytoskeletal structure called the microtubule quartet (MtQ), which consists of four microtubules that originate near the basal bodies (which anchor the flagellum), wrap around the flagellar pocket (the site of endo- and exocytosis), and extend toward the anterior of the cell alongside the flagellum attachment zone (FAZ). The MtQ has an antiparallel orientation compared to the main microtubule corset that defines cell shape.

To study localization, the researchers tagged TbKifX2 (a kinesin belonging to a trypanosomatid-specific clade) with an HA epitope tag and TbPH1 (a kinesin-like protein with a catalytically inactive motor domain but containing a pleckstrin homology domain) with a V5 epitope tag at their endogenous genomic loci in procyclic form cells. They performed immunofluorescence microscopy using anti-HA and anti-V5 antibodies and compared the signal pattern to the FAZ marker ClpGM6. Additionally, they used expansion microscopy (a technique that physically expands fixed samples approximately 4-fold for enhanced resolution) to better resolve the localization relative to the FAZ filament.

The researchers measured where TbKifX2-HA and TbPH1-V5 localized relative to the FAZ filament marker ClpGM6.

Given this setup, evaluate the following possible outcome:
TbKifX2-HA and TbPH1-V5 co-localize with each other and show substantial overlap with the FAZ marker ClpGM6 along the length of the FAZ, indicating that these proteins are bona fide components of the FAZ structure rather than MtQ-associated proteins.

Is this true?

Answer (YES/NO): NO